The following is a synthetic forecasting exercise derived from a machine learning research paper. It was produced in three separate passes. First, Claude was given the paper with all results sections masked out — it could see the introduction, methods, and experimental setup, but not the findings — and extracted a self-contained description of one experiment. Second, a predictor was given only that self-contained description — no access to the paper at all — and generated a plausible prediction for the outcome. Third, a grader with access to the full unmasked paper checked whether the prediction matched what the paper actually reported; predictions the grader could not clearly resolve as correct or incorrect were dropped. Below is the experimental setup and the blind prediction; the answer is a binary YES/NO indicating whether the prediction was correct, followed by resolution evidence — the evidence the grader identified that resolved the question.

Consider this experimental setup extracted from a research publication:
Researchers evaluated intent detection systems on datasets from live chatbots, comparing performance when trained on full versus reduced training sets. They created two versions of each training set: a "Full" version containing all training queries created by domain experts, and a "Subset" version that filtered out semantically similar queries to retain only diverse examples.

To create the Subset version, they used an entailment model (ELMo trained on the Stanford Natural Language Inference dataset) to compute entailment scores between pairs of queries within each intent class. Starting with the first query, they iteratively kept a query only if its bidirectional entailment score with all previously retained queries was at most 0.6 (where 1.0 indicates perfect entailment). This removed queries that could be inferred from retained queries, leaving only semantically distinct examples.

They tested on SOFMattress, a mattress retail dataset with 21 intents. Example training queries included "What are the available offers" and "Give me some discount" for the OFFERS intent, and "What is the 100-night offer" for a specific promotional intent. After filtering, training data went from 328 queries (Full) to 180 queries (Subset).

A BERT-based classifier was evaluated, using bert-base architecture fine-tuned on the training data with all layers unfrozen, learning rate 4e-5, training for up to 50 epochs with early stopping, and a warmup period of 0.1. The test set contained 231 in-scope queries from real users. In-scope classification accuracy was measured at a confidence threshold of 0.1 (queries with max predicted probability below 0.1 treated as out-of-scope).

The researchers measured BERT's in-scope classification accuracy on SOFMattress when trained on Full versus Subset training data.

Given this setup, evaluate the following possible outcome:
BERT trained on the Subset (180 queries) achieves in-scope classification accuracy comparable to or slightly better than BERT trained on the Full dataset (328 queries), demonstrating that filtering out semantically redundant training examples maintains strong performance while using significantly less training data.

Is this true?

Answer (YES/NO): NO